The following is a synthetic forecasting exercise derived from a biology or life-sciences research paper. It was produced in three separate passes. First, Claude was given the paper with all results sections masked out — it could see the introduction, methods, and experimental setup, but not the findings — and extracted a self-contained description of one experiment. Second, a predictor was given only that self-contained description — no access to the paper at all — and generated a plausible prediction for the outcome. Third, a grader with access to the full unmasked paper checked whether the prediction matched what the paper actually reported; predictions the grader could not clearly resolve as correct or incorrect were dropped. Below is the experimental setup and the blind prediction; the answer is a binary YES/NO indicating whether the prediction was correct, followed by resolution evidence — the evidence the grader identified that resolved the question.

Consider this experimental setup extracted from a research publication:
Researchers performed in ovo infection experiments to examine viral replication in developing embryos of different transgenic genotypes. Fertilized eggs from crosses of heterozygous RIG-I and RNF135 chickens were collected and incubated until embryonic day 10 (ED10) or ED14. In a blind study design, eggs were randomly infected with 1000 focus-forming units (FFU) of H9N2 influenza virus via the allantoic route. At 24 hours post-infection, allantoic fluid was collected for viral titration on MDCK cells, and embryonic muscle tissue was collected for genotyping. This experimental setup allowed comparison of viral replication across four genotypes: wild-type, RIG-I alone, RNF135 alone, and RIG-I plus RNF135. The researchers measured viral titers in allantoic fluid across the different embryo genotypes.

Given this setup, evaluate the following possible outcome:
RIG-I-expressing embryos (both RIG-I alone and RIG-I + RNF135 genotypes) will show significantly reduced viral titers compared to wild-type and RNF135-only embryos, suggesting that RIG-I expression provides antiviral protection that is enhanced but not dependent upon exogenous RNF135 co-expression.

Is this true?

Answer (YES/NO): NO